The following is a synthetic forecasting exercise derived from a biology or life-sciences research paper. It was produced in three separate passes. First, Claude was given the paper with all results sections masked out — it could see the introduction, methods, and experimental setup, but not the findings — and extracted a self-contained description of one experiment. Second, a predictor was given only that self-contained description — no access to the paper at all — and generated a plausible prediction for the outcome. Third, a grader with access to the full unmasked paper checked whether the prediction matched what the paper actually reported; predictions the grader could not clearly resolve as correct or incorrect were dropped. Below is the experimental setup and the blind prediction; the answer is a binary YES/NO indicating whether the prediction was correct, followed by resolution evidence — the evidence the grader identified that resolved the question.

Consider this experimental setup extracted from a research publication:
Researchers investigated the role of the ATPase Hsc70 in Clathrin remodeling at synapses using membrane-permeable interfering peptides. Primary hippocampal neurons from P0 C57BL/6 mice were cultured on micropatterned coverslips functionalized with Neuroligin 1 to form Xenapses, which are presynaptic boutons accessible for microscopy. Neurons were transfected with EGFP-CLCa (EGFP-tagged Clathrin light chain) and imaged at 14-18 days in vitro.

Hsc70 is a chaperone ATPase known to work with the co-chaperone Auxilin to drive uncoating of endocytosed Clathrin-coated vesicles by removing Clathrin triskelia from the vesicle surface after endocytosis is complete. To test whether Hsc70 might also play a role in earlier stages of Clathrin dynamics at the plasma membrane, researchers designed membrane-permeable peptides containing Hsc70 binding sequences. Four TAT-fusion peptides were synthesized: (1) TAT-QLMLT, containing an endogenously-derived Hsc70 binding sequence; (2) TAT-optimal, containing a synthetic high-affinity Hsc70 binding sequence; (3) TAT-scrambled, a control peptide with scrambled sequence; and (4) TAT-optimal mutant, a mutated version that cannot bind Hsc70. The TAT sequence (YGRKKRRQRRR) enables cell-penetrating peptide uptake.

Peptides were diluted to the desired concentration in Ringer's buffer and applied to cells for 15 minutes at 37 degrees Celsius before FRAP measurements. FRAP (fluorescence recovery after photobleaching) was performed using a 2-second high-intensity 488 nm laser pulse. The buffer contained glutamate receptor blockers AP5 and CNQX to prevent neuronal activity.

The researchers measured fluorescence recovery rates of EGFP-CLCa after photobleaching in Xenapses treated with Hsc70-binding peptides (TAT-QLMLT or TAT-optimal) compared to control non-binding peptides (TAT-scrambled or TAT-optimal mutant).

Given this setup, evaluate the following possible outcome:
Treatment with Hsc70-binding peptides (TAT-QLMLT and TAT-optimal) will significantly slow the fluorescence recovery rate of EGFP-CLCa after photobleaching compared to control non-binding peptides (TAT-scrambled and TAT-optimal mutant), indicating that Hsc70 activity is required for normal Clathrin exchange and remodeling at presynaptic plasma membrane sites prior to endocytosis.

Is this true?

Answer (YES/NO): YES